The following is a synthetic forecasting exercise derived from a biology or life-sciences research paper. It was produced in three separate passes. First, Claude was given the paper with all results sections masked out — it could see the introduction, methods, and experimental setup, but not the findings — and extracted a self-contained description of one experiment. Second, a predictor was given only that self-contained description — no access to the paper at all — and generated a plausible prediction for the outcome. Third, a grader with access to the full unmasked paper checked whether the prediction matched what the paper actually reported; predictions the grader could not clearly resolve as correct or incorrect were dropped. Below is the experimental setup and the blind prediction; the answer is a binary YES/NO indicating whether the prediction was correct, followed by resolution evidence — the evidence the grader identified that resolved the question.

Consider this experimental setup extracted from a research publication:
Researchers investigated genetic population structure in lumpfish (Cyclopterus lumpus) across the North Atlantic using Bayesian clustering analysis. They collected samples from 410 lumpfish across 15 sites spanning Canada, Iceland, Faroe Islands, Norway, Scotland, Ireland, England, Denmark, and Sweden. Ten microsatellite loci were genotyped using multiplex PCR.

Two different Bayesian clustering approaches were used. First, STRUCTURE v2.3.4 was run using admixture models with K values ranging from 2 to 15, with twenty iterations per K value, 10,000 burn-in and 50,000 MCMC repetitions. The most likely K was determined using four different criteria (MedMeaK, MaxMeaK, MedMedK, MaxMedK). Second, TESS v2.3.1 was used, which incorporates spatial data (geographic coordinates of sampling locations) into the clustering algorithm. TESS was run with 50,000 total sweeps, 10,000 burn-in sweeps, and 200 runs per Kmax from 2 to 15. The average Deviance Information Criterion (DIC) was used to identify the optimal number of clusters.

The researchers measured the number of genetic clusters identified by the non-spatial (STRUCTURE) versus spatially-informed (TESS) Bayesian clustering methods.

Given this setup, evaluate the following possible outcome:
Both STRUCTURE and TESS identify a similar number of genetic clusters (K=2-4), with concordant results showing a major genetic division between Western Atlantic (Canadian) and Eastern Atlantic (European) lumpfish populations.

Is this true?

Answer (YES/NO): NO